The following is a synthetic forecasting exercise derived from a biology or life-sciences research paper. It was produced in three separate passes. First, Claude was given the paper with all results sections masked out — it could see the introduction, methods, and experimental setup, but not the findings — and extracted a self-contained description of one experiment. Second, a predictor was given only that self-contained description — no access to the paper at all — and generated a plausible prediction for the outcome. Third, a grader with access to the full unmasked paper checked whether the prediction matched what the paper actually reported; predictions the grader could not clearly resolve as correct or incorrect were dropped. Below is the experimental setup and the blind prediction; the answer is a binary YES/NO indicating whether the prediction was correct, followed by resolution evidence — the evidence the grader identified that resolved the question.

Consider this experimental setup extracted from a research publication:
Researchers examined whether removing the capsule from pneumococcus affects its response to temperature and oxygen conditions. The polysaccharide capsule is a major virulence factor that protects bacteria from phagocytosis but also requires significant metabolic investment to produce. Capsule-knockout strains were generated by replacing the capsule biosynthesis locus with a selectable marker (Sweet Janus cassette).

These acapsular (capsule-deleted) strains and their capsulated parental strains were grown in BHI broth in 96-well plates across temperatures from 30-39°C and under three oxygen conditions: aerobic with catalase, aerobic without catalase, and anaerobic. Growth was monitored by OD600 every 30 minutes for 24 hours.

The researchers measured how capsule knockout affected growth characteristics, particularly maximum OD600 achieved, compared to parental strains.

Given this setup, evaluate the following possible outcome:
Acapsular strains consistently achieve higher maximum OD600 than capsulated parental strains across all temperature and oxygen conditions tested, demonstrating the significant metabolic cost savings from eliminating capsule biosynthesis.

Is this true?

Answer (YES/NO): NO